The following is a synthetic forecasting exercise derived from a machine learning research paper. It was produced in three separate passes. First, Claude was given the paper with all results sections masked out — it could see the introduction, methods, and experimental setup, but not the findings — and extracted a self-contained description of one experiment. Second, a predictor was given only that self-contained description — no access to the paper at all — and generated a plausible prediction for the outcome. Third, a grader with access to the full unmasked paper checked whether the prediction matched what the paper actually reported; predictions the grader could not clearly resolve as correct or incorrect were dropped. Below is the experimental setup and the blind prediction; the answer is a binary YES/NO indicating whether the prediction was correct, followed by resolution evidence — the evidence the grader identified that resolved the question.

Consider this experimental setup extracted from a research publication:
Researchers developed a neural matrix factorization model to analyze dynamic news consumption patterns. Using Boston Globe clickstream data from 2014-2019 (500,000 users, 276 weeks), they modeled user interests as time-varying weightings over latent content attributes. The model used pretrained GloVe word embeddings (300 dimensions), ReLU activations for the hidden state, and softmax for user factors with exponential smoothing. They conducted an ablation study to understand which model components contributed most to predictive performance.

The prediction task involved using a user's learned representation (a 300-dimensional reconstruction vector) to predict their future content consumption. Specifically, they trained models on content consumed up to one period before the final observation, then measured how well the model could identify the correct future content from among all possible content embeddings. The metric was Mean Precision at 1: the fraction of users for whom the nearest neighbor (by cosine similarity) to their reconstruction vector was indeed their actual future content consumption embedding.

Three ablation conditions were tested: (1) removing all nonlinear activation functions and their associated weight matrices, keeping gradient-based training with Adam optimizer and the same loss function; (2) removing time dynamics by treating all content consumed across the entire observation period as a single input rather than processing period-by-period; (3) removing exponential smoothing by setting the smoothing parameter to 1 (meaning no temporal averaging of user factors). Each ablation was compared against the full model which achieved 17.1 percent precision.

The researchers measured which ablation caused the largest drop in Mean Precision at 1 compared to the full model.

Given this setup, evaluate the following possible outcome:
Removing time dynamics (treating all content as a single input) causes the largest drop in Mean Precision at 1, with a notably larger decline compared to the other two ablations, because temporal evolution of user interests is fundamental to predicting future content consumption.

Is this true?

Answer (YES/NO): NO